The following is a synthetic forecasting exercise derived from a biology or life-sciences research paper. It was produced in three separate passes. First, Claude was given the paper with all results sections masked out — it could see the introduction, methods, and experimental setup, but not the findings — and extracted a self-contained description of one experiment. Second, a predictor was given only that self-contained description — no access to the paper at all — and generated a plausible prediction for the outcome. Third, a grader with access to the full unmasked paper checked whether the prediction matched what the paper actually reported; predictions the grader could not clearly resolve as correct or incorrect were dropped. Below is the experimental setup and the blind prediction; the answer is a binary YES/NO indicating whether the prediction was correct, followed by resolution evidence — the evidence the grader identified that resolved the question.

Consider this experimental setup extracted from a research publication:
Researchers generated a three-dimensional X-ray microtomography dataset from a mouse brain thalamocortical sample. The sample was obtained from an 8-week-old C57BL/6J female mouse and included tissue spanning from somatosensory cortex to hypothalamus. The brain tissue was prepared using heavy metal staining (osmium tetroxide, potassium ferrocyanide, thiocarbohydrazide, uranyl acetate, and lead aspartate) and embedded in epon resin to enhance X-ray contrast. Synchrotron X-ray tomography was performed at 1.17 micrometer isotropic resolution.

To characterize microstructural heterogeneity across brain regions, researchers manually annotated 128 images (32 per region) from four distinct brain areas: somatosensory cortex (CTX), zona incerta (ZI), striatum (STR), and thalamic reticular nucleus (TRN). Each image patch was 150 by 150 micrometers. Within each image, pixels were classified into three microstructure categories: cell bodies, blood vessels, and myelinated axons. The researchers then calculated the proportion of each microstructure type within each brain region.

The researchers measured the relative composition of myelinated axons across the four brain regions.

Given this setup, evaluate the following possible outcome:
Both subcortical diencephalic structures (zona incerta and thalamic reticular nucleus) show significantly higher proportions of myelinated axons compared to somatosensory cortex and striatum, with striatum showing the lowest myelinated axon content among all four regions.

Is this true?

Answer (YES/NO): NO